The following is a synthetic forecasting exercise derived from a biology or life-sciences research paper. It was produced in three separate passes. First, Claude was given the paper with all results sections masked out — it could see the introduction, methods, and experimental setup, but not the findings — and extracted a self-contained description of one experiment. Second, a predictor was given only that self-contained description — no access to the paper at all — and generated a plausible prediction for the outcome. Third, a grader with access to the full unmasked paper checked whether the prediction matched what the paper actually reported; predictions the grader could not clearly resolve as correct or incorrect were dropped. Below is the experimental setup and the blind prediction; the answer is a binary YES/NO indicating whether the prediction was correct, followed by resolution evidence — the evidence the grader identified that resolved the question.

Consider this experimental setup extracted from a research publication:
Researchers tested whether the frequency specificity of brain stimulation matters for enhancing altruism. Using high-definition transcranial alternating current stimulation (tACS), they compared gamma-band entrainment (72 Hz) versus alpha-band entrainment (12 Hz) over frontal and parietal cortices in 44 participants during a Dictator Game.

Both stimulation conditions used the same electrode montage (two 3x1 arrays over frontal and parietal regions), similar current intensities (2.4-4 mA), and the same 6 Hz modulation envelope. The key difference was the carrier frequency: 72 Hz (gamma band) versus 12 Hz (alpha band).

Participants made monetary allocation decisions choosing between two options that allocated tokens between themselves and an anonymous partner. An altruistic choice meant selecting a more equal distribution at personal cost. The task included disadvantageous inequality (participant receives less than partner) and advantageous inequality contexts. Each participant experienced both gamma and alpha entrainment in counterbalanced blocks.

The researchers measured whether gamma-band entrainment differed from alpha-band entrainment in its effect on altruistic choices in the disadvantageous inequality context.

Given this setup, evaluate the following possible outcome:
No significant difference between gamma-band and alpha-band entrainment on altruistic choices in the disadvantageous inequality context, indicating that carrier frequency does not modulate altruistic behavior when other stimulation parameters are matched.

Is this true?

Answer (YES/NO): NO